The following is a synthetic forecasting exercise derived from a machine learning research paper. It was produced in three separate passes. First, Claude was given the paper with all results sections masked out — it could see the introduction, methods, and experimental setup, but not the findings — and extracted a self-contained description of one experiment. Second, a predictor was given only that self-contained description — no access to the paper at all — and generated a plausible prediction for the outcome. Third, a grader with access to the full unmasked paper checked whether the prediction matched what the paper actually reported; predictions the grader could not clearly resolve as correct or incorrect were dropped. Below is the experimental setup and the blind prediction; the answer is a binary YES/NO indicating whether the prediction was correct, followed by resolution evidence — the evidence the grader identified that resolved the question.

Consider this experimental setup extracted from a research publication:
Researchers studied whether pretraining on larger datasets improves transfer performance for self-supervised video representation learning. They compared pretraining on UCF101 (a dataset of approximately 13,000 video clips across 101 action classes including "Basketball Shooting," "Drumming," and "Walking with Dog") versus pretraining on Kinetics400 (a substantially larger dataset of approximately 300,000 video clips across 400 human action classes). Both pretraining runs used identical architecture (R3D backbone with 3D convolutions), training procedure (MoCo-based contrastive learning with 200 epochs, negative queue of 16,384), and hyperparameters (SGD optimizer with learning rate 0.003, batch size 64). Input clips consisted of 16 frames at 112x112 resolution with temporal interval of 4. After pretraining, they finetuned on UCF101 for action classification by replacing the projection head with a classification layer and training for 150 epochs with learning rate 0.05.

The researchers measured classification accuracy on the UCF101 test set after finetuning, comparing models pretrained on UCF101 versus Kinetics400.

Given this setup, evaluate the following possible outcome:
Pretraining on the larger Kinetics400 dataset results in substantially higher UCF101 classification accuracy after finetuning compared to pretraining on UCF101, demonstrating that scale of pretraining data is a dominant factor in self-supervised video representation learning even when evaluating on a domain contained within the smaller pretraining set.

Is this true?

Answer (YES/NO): NO